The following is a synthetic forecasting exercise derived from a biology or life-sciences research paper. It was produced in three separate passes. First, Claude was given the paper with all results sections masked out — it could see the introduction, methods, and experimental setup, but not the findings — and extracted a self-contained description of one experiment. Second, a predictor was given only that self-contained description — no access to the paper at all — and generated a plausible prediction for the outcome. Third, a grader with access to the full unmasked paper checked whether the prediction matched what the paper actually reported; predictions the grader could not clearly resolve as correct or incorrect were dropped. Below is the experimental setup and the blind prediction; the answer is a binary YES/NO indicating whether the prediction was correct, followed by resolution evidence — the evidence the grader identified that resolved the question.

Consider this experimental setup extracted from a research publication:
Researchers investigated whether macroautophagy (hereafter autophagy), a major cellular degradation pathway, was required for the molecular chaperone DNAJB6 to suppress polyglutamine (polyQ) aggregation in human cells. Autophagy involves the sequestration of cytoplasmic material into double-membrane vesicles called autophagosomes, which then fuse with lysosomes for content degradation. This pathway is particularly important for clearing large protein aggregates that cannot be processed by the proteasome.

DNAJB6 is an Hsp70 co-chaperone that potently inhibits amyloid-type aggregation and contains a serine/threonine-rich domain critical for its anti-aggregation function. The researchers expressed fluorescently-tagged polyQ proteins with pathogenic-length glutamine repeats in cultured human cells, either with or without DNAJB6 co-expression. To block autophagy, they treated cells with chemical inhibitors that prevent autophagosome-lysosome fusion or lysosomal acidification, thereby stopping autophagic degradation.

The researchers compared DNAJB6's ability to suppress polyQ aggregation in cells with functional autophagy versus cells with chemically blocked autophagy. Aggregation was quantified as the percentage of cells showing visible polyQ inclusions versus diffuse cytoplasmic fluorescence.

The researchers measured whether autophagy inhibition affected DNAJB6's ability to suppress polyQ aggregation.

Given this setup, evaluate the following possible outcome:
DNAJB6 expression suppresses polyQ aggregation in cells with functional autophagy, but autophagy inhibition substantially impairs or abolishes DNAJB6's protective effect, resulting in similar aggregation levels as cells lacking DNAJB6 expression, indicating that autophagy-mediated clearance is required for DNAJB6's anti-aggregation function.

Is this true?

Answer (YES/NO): NO